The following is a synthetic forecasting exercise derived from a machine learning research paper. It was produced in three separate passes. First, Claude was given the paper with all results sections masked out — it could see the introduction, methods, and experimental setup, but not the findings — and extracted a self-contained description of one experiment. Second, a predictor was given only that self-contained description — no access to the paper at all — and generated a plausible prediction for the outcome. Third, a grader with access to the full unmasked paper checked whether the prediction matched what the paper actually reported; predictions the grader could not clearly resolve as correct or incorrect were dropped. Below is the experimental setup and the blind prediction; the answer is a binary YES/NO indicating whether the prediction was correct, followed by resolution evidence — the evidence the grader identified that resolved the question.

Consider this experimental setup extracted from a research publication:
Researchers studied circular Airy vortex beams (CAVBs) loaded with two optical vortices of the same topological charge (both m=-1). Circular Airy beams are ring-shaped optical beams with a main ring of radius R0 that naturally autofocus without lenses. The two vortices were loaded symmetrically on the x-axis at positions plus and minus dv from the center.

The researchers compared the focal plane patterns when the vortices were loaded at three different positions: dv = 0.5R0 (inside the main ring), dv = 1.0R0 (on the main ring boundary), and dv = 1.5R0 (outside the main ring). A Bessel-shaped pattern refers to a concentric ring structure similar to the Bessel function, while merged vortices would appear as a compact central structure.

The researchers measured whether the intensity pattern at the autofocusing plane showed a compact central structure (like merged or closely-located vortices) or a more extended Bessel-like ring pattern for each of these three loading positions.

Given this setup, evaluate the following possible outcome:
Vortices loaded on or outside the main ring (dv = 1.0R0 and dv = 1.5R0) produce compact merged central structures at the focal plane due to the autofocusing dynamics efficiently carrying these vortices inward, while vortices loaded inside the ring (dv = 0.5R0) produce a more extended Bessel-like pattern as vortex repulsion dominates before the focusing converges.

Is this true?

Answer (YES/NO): NO